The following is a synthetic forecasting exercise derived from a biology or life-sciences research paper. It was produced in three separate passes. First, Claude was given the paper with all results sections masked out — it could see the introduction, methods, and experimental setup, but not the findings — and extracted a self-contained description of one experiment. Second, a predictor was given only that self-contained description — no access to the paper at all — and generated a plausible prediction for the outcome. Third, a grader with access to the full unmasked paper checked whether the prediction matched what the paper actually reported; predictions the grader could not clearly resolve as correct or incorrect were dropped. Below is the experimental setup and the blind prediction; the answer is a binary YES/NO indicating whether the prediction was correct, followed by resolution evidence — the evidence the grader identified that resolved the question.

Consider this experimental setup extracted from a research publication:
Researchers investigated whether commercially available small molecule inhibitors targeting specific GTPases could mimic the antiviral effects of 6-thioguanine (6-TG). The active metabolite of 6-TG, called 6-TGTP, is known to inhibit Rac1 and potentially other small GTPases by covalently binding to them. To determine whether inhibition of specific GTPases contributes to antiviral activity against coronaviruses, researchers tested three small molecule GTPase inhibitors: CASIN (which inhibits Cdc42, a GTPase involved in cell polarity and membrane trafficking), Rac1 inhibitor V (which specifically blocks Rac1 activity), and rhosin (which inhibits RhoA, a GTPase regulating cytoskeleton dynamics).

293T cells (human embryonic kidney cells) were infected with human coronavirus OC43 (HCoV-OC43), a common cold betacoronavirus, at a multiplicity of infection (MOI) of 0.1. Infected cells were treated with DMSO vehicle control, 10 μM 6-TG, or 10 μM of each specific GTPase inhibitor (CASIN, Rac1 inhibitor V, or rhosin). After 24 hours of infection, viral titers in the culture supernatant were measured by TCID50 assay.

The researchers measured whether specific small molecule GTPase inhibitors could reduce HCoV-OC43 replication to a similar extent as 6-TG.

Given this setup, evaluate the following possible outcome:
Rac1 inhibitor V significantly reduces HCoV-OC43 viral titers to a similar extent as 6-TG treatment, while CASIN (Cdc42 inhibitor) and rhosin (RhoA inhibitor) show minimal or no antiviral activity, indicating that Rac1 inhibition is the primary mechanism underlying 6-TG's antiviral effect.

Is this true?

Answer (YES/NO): NO